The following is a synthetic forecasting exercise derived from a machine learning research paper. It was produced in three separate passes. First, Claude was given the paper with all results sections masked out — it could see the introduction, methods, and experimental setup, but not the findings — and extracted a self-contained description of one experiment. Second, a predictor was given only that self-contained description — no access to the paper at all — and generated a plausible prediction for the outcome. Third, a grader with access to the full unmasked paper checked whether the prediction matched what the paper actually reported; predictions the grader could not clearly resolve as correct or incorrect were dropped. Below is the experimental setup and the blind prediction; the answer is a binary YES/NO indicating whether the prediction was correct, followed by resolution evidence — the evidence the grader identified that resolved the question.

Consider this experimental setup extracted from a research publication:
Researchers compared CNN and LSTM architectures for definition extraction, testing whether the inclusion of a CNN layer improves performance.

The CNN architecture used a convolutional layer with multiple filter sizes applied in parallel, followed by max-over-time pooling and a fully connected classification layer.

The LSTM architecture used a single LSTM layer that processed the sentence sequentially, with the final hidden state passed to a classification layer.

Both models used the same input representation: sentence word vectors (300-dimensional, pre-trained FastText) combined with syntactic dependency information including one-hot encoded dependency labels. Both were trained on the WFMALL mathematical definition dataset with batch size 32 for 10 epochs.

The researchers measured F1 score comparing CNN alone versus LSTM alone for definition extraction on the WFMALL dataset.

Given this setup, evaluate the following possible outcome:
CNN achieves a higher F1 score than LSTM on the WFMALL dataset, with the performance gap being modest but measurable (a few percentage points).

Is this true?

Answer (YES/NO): NO